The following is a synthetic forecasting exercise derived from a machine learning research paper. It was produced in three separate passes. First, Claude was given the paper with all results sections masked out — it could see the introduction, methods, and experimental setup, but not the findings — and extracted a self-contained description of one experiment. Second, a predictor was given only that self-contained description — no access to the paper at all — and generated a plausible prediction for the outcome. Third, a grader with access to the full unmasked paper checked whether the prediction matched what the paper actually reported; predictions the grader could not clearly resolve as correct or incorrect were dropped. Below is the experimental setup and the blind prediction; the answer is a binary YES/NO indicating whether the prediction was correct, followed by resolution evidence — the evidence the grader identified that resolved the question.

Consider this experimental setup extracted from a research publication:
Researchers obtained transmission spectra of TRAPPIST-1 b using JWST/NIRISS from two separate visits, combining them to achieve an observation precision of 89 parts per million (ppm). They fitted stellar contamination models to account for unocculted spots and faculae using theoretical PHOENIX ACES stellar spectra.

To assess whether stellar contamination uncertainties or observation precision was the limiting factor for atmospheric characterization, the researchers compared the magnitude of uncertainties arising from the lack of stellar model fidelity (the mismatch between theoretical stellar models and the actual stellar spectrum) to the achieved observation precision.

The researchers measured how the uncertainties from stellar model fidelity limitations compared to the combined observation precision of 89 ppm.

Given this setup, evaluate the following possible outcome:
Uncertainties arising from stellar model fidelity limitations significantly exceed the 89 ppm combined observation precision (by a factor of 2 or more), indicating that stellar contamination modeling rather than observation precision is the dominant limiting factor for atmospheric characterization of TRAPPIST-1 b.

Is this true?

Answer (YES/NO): YES